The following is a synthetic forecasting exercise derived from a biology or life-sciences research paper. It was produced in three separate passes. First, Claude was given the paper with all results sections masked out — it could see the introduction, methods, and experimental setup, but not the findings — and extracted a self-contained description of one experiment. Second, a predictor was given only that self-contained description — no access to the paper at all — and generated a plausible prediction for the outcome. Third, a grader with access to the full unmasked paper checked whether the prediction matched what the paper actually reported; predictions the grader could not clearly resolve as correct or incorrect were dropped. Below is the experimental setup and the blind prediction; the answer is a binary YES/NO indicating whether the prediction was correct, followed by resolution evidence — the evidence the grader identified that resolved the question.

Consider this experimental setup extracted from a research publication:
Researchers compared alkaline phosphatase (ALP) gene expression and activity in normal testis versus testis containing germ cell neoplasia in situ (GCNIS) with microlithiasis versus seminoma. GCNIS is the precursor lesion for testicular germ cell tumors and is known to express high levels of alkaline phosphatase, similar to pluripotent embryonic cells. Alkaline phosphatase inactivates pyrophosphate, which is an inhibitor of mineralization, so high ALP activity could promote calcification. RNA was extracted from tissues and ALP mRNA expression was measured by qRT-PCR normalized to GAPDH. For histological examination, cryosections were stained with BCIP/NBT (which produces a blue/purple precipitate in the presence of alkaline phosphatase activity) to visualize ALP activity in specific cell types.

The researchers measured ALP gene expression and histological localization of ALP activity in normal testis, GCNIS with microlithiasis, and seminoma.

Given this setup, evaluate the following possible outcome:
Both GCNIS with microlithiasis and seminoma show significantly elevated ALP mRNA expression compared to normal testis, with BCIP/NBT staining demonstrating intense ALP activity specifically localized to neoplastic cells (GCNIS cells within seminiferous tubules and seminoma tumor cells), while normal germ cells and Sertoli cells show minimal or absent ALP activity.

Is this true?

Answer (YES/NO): NO